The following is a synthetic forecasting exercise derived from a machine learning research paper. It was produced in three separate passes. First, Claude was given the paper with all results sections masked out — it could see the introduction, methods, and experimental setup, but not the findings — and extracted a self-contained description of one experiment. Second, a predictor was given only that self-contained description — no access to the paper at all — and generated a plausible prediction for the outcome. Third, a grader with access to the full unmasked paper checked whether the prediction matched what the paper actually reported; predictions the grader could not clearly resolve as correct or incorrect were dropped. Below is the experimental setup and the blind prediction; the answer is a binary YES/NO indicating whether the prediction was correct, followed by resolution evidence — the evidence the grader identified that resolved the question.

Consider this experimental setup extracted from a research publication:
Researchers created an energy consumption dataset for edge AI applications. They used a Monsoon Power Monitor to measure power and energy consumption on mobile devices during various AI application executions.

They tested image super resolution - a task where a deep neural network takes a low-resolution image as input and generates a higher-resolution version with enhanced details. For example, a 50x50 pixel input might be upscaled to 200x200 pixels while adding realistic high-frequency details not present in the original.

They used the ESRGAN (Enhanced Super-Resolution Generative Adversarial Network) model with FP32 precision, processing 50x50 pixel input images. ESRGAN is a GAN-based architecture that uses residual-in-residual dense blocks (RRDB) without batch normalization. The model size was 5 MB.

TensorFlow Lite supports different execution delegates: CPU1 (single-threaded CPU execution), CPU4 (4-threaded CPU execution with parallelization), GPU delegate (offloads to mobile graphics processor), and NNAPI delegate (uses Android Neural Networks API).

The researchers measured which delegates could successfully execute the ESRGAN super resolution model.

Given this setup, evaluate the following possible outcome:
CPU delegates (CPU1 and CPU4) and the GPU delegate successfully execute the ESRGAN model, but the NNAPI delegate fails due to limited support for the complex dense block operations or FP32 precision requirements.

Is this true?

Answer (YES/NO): NO